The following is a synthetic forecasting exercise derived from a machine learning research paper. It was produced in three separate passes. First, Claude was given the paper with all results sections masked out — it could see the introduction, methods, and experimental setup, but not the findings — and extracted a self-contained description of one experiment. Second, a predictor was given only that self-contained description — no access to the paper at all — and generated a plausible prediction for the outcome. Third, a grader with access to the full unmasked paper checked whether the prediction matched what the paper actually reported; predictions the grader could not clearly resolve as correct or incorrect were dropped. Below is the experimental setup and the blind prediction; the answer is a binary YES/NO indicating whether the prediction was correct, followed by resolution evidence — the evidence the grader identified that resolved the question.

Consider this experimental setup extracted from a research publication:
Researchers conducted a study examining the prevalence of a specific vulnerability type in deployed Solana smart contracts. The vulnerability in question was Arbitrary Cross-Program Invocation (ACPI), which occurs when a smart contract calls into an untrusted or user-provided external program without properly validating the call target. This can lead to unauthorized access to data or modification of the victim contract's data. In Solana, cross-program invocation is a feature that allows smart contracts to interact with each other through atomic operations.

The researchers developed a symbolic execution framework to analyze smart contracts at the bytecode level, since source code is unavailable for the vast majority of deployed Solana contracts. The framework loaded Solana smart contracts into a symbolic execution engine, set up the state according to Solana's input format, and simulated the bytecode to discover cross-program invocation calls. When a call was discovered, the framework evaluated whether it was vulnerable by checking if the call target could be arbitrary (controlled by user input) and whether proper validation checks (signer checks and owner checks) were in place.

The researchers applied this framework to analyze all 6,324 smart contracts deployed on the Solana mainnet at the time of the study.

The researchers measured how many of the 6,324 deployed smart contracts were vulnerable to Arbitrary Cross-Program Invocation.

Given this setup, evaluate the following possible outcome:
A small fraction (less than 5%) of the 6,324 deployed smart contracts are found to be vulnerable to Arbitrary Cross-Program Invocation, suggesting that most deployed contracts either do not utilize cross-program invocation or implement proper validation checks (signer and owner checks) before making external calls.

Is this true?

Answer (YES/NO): YES